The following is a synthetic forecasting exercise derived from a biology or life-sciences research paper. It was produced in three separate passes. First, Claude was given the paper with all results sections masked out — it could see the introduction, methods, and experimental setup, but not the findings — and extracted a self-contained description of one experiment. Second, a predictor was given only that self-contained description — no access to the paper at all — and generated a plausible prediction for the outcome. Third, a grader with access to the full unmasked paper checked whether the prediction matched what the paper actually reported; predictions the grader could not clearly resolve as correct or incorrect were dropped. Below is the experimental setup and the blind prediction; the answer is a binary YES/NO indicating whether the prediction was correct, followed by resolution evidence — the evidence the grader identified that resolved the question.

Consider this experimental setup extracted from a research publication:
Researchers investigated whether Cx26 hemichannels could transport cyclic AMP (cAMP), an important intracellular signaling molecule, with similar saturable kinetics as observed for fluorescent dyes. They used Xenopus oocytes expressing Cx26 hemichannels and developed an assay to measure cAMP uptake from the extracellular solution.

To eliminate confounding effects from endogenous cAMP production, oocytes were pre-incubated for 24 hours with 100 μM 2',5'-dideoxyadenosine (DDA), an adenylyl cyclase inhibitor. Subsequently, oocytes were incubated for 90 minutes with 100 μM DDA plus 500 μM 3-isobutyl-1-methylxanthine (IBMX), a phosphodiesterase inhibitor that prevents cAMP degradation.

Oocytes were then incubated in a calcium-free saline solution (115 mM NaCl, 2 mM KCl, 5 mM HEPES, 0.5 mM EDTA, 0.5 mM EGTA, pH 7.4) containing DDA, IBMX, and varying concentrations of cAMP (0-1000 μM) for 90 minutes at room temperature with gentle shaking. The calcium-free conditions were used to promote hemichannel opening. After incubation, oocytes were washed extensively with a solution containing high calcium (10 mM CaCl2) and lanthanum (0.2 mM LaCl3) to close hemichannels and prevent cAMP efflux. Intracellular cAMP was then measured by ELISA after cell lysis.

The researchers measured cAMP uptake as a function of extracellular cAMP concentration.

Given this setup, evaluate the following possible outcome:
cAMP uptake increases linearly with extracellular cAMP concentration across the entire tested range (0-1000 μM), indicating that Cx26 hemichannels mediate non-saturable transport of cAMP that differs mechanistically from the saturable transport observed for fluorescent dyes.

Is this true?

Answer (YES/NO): NO